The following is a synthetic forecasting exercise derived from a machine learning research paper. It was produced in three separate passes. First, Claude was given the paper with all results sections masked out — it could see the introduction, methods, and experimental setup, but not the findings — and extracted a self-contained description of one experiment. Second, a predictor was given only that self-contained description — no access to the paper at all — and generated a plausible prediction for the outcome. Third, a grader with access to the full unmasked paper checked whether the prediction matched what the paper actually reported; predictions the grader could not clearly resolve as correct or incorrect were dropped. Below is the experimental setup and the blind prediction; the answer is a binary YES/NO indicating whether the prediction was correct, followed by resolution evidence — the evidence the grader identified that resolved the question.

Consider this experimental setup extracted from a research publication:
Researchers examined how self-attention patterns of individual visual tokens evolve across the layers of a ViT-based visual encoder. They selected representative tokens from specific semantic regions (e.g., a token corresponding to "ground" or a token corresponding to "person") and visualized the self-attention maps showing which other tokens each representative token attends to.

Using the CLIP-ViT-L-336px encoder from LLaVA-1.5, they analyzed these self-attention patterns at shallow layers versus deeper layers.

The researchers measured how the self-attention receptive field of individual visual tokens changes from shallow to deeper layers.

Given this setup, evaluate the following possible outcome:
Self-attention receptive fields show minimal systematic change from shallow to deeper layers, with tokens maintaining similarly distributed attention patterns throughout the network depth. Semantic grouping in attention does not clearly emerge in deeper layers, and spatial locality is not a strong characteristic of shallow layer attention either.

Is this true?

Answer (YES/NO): NO